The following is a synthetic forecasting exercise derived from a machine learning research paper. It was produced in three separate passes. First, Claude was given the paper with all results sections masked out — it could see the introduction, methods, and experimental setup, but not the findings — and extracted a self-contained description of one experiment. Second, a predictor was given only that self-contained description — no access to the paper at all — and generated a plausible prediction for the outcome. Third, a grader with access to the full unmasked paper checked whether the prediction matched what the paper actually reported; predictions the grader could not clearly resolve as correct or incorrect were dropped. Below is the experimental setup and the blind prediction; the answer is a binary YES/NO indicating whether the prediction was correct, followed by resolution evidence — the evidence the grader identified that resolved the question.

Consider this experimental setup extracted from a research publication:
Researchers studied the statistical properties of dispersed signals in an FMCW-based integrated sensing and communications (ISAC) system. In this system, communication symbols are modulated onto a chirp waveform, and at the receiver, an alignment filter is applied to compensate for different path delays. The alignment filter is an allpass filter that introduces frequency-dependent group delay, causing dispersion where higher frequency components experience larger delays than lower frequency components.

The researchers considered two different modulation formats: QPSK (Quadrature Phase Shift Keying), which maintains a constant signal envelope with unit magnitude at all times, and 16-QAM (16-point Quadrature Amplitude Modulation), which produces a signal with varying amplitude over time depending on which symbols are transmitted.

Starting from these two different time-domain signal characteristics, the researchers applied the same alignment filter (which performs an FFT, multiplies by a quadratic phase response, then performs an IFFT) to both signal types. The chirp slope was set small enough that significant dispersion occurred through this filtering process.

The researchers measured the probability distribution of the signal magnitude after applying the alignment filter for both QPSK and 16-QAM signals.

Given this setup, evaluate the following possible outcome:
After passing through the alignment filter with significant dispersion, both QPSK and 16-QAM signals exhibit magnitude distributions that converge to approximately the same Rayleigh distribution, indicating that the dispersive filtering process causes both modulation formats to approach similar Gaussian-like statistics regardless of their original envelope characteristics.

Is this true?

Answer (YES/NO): YES